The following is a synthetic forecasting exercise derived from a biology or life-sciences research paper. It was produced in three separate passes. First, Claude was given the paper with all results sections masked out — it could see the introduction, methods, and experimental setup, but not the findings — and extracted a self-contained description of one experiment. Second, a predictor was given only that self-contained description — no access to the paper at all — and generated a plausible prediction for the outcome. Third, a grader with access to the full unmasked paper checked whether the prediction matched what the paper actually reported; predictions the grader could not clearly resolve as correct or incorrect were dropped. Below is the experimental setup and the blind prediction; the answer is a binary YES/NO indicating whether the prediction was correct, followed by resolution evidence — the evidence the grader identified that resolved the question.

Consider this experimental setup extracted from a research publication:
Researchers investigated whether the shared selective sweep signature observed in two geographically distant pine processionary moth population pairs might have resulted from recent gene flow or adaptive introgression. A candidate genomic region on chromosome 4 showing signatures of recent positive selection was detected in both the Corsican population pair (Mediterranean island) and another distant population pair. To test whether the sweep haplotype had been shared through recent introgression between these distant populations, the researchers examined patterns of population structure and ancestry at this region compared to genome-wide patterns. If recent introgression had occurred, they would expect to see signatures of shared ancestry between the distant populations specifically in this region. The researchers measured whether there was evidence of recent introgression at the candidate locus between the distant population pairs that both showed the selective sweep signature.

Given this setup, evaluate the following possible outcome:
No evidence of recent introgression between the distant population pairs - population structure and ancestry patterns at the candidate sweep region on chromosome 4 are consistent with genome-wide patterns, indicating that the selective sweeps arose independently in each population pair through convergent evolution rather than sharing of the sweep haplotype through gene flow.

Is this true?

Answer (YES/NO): YES